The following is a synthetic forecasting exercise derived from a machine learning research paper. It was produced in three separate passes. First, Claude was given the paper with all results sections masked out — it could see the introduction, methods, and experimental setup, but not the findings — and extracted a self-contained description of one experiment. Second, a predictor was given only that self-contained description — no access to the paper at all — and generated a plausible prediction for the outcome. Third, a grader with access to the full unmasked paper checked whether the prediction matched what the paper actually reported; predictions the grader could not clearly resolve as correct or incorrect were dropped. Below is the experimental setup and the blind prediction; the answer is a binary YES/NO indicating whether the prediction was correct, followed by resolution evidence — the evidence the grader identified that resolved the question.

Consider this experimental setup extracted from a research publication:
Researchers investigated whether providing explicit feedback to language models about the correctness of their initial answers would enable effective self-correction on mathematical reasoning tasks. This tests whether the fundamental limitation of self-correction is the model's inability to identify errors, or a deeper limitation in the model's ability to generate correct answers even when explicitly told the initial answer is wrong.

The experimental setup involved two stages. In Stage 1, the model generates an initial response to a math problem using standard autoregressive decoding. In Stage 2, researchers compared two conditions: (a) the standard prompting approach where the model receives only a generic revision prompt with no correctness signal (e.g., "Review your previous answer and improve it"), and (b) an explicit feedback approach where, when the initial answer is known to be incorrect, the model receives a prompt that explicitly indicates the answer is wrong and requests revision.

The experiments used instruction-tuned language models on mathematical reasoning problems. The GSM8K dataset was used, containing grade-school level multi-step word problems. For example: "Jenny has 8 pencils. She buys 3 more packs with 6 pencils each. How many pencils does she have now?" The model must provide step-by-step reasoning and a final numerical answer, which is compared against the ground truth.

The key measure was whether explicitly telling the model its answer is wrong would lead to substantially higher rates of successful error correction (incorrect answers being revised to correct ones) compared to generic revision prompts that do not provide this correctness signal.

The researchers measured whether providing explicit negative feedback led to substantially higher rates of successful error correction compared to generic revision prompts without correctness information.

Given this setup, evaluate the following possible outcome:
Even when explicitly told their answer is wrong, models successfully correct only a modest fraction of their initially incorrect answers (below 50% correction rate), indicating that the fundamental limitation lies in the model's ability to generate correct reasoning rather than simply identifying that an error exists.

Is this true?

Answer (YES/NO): YES